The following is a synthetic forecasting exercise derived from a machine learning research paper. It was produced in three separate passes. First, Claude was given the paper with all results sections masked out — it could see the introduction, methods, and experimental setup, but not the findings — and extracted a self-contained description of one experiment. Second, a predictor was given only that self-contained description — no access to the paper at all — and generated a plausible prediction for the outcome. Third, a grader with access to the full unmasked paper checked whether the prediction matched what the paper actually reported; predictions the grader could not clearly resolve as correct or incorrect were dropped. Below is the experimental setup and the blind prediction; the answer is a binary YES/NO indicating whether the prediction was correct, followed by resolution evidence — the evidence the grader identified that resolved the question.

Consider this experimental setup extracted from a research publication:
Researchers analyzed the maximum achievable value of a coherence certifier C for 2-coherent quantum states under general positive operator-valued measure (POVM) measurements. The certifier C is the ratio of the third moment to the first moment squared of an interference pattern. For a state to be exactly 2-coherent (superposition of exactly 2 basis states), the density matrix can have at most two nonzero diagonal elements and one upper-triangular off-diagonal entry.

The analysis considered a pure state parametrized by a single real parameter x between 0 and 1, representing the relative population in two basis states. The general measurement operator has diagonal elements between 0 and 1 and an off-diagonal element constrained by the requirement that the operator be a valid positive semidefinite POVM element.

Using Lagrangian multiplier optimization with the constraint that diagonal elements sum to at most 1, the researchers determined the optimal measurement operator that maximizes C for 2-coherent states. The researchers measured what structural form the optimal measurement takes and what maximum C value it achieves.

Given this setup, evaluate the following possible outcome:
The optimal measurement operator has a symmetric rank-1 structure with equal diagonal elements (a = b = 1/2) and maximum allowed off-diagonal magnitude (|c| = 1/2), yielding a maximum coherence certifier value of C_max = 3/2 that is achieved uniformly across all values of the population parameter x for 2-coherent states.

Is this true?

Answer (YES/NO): NO